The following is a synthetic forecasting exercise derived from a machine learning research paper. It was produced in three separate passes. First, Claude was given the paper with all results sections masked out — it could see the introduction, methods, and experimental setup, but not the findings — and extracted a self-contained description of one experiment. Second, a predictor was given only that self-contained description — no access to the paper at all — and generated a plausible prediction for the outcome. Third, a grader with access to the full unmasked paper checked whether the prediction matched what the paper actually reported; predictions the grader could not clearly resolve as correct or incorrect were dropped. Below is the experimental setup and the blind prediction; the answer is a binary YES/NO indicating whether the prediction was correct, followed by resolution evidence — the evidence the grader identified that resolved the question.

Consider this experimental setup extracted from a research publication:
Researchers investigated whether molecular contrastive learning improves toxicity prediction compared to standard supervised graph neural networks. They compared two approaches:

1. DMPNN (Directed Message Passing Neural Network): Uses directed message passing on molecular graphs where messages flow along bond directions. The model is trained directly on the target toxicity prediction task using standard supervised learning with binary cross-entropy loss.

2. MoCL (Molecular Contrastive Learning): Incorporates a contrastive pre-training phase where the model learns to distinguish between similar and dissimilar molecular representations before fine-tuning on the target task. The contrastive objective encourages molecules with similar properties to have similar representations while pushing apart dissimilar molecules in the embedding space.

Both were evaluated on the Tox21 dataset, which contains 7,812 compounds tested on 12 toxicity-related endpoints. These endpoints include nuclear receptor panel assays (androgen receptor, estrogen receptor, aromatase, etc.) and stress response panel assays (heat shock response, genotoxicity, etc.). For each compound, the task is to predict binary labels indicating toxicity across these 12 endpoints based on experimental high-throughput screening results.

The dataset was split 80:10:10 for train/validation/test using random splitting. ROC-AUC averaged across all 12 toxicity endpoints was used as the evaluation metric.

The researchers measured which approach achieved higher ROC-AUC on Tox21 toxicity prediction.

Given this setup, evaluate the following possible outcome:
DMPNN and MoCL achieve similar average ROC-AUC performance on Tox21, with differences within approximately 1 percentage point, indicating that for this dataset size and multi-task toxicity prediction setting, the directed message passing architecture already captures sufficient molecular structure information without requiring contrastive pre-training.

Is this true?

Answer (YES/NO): NO